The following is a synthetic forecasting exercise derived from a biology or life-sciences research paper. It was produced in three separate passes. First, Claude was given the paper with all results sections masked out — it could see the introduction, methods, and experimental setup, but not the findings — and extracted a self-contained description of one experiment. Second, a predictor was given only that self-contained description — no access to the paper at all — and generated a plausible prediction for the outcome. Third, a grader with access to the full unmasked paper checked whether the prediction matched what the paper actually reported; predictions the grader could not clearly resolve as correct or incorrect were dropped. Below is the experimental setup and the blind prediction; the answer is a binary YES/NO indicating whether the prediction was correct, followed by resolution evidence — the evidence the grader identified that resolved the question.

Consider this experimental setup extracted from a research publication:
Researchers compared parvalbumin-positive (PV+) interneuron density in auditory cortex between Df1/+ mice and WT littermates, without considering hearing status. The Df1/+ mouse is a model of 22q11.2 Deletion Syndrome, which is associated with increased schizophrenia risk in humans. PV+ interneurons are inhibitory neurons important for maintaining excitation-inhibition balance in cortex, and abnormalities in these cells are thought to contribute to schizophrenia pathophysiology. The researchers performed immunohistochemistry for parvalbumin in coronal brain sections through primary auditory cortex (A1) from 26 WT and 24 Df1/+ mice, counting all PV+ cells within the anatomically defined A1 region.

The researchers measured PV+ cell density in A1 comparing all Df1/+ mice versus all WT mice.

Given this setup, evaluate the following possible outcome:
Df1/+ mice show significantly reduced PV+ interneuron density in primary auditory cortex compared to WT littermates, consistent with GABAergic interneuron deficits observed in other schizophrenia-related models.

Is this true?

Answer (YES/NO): YES